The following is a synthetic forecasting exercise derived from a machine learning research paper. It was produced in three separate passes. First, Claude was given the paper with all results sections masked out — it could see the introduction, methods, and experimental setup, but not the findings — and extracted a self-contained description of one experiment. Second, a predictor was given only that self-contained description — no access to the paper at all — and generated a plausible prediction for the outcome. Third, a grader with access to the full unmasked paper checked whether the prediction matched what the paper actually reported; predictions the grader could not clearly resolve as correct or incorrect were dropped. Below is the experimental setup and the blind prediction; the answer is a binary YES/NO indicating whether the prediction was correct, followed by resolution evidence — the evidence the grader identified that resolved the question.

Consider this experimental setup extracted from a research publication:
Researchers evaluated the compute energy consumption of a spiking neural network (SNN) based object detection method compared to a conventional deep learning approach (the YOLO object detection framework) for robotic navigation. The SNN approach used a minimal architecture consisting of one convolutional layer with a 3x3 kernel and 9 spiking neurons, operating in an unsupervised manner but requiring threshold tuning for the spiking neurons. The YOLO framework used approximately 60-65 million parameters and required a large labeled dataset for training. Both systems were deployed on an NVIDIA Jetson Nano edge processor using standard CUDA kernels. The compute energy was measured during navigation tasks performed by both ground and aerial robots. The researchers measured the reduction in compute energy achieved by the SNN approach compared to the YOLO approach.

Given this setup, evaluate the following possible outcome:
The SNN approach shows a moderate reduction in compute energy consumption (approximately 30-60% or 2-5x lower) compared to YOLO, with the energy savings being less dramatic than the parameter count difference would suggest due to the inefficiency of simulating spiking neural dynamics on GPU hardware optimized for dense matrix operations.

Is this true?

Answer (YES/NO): NO